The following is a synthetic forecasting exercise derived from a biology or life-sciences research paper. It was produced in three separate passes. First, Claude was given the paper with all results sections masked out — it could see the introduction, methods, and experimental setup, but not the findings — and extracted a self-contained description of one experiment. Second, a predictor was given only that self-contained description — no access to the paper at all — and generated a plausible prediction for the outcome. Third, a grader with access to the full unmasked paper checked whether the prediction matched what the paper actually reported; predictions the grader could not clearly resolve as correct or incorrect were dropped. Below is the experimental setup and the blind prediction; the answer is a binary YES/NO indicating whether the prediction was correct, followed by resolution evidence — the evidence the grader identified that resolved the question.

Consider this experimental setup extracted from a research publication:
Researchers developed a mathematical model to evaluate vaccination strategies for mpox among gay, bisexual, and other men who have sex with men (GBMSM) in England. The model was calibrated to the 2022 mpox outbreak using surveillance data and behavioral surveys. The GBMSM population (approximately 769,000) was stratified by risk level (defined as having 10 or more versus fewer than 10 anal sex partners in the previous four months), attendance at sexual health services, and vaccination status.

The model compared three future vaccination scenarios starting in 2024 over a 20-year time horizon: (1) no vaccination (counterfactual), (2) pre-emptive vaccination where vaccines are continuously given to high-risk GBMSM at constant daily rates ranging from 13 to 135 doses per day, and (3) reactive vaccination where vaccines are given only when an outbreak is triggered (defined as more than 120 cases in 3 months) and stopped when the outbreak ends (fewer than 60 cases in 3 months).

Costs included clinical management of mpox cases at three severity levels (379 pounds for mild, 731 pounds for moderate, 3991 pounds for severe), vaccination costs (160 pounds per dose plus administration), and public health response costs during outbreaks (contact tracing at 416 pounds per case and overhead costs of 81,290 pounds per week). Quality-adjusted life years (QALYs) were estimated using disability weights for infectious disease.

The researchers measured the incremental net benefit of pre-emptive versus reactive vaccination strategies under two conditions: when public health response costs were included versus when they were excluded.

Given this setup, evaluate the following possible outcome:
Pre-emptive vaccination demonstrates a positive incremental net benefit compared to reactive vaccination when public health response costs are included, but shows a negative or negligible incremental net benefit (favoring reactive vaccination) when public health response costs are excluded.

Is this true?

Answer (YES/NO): YES